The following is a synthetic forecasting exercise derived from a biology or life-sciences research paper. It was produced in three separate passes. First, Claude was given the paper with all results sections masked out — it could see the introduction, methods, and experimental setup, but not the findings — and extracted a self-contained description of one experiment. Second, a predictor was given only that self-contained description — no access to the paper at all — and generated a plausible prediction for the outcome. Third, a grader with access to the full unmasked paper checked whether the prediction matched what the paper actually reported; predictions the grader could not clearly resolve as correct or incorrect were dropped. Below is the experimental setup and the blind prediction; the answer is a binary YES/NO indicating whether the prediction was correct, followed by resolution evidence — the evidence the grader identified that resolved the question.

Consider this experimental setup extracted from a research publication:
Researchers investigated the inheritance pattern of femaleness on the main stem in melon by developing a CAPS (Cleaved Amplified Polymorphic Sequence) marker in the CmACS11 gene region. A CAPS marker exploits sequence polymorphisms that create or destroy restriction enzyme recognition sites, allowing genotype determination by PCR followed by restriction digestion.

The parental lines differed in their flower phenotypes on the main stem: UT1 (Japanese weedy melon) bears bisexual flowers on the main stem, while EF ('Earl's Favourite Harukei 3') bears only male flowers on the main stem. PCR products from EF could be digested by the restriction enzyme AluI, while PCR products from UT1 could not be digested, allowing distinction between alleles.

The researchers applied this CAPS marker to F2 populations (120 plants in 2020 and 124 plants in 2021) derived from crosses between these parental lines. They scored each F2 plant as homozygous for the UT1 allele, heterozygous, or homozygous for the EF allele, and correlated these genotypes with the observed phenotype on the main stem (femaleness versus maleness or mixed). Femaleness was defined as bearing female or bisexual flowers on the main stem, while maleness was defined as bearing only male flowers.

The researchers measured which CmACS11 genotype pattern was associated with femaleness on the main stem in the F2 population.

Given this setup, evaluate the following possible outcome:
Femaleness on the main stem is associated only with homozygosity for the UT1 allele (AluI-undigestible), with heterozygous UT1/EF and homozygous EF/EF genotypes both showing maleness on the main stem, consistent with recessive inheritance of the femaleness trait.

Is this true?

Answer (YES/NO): NO